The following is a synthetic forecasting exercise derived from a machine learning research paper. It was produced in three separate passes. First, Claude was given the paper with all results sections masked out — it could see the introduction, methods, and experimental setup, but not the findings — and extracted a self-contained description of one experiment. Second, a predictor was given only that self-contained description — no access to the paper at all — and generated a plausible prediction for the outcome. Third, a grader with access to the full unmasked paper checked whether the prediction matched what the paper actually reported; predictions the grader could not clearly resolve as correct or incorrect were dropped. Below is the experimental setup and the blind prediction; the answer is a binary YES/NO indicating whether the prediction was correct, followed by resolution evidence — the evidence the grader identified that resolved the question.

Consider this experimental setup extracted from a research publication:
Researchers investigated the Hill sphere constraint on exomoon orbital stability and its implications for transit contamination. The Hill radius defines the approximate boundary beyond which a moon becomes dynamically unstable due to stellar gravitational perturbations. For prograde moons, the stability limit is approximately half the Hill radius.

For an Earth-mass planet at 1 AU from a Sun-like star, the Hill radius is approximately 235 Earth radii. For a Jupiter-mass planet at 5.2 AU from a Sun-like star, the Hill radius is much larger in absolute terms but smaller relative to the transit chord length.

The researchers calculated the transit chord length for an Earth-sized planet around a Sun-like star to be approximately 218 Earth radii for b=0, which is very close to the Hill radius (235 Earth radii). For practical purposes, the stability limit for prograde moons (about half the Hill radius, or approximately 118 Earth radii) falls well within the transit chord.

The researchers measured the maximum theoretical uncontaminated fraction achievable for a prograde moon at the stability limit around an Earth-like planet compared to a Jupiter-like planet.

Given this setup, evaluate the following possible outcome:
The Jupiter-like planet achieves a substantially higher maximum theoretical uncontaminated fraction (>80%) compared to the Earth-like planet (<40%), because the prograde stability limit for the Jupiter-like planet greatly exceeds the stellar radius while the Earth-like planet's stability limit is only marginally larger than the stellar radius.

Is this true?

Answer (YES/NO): NO